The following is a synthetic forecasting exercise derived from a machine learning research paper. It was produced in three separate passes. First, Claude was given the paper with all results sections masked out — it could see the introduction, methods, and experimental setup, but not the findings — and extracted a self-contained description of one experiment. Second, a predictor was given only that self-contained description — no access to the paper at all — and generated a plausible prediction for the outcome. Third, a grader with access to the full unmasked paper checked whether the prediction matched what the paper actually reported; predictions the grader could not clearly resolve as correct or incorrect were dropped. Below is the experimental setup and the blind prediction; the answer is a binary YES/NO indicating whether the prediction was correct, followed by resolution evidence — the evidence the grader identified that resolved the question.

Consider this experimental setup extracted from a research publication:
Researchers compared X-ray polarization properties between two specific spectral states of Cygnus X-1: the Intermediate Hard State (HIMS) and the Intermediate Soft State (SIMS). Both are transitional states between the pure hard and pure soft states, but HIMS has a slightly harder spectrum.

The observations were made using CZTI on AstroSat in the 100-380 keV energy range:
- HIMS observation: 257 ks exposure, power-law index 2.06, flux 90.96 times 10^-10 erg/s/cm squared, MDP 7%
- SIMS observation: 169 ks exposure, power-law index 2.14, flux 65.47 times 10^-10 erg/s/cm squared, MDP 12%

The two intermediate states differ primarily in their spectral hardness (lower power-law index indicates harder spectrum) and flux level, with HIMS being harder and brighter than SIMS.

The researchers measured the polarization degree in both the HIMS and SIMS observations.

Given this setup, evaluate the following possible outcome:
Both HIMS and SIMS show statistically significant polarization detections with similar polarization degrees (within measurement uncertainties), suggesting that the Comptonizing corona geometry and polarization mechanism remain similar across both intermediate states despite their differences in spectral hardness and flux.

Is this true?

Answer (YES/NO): NO